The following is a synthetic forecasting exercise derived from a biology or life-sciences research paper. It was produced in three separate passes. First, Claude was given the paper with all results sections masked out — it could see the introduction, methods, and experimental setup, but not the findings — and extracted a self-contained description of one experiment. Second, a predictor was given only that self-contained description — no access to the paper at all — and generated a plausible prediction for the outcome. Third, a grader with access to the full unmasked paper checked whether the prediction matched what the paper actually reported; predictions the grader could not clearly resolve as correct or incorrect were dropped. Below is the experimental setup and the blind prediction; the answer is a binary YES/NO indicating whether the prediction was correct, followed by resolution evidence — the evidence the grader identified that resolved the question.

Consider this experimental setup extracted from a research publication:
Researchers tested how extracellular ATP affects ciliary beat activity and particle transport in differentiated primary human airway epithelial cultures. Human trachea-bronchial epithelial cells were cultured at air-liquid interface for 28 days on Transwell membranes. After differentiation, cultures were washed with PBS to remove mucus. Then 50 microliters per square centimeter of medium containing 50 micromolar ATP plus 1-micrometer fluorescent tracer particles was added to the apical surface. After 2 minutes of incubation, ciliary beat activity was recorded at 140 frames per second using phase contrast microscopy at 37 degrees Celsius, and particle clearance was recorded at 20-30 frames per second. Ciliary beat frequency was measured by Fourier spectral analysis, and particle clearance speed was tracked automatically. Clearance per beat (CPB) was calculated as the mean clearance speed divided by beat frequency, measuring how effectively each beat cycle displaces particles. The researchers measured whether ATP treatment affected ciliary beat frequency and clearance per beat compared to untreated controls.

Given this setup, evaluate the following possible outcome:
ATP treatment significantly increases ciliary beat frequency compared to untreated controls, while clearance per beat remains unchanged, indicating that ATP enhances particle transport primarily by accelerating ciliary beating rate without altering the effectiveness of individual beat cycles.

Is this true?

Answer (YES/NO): NO